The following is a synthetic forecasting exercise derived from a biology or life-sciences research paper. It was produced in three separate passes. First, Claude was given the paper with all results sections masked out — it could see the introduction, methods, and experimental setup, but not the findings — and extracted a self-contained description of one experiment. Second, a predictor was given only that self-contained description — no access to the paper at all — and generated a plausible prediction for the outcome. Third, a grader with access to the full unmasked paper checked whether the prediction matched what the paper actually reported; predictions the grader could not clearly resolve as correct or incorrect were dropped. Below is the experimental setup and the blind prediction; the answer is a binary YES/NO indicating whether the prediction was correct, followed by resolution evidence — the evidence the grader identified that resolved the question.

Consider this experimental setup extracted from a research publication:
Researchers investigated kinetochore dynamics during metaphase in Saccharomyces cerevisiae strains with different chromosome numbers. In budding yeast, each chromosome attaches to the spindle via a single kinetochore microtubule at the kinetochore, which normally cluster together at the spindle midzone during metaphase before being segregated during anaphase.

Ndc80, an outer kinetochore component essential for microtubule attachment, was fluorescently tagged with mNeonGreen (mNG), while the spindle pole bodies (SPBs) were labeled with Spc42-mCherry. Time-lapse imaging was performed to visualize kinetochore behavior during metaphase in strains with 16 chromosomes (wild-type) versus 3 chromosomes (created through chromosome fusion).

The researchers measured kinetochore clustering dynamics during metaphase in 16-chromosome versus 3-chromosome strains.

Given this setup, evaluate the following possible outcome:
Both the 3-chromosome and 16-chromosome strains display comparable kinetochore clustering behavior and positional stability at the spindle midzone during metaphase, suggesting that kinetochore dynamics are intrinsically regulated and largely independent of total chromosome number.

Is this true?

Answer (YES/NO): NO